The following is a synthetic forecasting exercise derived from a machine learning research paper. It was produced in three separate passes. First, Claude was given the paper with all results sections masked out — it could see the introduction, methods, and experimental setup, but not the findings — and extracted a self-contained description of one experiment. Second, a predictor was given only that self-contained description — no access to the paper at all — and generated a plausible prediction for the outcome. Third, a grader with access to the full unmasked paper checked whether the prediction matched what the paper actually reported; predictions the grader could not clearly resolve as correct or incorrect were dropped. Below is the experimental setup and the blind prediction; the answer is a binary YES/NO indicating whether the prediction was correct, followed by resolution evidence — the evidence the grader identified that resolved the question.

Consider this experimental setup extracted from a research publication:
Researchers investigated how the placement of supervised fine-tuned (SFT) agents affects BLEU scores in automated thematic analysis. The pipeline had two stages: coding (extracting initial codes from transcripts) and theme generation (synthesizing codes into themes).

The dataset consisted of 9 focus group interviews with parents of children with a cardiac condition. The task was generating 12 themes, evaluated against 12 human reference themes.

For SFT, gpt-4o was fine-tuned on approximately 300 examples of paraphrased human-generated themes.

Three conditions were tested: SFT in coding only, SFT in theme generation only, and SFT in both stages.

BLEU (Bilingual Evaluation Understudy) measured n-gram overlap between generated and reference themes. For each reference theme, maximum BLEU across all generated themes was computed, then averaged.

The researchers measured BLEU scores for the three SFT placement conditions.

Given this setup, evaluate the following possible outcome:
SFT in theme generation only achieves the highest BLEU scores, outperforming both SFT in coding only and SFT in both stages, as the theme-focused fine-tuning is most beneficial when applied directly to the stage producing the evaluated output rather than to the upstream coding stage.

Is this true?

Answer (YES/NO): YES